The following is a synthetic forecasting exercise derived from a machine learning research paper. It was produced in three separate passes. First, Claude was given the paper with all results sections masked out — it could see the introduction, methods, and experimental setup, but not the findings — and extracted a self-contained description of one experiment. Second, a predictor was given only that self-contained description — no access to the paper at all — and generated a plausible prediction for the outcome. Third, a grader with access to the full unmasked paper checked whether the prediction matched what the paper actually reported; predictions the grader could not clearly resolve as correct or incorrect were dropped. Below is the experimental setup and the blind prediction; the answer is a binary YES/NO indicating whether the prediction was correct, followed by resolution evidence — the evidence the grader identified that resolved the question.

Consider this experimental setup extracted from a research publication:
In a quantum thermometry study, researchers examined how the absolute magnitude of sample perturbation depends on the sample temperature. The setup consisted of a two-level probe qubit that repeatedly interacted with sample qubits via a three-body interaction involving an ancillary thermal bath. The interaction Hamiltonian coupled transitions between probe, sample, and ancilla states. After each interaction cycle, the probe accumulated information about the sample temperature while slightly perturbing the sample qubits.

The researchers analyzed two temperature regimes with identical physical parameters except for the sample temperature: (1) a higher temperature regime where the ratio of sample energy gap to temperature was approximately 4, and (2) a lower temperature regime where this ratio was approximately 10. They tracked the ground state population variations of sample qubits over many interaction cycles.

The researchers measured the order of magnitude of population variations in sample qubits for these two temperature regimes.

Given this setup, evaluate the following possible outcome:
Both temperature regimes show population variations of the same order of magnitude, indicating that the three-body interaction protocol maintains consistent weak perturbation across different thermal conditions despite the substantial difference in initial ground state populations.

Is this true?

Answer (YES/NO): NO